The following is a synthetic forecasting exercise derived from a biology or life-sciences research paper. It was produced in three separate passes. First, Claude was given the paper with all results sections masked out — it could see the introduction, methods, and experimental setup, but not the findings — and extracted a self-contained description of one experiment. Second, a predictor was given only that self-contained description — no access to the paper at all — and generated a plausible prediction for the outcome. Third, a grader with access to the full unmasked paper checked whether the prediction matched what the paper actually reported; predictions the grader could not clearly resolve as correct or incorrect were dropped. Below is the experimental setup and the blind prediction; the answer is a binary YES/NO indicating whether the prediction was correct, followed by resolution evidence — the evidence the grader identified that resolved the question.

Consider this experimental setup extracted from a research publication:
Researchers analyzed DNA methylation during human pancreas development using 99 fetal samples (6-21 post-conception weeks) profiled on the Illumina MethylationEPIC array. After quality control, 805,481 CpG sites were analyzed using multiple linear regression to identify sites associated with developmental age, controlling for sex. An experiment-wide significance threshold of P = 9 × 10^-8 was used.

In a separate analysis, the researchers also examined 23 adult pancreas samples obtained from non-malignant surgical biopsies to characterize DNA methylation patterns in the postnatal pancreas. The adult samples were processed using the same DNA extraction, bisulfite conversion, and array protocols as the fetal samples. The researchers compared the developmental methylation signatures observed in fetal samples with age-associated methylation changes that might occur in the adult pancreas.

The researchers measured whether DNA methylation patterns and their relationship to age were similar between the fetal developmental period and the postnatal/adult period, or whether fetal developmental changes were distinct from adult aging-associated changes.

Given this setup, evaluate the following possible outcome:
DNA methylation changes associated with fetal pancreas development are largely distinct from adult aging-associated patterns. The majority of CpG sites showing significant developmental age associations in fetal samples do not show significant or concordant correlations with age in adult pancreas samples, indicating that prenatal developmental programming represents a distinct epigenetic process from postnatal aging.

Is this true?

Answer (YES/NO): YES